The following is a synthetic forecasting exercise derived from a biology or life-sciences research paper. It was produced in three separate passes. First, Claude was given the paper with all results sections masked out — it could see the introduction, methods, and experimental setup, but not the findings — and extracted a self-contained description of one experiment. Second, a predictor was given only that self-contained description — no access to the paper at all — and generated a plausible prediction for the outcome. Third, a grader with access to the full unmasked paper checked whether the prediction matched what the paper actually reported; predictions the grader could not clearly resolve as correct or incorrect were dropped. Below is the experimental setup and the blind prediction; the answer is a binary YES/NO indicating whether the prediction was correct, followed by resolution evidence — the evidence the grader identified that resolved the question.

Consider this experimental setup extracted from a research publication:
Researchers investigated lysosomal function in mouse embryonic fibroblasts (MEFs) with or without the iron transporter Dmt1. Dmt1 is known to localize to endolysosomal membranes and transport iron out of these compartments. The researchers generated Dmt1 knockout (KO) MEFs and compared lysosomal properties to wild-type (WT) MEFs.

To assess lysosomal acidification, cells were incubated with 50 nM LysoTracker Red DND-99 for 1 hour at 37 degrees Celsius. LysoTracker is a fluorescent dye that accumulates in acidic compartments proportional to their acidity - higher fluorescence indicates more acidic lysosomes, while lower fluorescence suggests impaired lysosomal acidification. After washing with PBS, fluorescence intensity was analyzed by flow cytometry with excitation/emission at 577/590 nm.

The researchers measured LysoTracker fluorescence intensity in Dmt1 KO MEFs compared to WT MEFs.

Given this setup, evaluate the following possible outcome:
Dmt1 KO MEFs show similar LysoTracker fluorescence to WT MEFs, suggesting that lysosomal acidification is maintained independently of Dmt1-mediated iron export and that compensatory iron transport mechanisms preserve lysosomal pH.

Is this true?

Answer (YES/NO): NO